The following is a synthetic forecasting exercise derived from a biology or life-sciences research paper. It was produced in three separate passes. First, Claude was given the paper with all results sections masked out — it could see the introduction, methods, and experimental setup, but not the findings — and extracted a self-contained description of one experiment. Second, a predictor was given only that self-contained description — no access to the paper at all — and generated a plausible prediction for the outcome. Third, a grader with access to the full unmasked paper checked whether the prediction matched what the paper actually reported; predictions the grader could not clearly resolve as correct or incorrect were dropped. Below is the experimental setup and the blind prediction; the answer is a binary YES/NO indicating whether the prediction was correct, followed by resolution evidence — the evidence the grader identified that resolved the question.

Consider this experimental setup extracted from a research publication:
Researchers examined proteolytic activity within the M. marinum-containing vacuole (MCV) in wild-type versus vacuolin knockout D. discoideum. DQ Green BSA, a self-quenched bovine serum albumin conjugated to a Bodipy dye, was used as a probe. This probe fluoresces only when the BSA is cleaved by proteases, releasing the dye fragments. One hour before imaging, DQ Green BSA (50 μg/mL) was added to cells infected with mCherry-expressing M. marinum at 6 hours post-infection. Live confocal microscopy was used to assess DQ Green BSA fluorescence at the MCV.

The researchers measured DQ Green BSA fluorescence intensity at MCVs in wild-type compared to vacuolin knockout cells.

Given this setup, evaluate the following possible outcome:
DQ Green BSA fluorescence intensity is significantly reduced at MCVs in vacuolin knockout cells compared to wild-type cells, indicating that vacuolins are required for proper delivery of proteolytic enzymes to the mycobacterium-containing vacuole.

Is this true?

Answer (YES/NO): NO